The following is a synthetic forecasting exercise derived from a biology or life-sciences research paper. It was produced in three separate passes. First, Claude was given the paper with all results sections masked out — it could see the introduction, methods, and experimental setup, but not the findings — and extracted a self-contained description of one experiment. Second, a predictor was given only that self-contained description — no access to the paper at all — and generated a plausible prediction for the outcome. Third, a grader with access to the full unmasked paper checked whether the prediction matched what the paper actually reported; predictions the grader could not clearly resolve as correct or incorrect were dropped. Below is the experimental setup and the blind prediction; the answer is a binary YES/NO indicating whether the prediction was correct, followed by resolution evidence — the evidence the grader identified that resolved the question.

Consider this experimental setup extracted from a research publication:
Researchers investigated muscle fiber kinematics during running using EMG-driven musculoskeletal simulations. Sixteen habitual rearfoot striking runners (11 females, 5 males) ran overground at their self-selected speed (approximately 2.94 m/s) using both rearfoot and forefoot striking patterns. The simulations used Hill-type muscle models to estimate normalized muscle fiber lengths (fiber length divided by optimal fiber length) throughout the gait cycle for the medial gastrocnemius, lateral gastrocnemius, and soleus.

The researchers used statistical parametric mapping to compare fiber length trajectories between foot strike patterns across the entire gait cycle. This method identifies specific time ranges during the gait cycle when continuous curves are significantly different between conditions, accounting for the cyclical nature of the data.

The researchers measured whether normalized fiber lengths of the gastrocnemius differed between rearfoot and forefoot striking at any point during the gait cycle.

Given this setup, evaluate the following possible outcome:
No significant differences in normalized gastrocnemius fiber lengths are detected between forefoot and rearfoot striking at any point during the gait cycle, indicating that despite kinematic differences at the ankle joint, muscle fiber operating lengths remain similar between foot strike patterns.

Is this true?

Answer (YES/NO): NO